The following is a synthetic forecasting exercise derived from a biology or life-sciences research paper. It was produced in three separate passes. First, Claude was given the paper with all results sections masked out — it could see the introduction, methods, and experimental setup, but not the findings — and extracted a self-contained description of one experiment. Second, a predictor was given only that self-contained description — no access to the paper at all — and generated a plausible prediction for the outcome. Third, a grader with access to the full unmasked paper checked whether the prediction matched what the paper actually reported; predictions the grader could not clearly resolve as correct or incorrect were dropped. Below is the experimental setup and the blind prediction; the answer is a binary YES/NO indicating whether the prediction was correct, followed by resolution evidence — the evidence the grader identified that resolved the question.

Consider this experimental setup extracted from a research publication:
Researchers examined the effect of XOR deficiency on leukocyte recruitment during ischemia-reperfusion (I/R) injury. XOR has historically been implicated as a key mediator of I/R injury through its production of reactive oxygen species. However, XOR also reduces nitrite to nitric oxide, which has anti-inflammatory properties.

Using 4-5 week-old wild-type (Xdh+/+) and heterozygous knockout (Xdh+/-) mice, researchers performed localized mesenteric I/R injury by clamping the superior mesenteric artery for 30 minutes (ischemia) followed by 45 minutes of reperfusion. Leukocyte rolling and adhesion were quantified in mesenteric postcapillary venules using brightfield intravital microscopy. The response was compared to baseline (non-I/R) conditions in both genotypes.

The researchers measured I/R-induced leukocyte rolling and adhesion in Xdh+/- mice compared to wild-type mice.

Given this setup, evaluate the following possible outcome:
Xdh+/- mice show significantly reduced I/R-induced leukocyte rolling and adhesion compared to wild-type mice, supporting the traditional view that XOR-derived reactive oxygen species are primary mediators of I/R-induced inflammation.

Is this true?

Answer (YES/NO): YES